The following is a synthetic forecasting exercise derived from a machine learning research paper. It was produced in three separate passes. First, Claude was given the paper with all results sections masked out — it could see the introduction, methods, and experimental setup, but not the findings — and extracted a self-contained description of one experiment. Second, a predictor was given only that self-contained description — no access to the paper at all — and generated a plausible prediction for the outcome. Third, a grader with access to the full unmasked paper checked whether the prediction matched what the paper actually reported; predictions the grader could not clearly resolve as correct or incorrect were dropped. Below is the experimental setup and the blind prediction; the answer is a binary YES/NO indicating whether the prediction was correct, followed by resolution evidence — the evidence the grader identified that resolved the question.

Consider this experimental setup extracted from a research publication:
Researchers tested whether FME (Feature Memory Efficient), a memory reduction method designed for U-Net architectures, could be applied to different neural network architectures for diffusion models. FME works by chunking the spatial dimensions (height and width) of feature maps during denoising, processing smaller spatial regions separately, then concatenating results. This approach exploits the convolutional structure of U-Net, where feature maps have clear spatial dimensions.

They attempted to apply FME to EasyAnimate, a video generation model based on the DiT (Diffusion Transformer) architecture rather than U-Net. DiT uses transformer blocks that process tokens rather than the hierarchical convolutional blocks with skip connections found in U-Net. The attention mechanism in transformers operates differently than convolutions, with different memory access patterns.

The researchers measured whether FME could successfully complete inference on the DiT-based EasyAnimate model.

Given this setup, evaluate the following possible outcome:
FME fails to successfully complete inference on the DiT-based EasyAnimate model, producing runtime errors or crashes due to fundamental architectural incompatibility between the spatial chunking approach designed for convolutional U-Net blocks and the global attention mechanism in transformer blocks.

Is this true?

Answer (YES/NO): NO